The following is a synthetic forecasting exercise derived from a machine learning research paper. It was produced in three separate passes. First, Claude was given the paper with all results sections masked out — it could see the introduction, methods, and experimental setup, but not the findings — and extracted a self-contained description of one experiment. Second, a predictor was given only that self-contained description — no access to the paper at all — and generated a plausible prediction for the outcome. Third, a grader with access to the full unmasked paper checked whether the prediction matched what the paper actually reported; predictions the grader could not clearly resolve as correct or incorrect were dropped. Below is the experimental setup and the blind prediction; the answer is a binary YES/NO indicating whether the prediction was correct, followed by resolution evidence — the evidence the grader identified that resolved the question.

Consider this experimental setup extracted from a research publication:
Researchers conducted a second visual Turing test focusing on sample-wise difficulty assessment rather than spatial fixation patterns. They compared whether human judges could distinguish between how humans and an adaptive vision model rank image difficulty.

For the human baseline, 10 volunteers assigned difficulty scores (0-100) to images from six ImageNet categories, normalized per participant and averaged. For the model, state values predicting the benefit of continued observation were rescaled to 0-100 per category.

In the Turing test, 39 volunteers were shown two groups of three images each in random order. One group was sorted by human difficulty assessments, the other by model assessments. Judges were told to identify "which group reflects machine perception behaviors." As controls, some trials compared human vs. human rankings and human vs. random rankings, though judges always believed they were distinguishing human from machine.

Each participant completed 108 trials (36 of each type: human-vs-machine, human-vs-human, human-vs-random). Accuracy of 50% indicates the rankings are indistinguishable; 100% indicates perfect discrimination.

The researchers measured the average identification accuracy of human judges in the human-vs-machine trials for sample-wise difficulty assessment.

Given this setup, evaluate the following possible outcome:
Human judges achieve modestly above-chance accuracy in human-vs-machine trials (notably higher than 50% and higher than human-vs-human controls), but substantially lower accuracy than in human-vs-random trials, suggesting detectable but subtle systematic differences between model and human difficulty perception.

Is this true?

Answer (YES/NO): NO